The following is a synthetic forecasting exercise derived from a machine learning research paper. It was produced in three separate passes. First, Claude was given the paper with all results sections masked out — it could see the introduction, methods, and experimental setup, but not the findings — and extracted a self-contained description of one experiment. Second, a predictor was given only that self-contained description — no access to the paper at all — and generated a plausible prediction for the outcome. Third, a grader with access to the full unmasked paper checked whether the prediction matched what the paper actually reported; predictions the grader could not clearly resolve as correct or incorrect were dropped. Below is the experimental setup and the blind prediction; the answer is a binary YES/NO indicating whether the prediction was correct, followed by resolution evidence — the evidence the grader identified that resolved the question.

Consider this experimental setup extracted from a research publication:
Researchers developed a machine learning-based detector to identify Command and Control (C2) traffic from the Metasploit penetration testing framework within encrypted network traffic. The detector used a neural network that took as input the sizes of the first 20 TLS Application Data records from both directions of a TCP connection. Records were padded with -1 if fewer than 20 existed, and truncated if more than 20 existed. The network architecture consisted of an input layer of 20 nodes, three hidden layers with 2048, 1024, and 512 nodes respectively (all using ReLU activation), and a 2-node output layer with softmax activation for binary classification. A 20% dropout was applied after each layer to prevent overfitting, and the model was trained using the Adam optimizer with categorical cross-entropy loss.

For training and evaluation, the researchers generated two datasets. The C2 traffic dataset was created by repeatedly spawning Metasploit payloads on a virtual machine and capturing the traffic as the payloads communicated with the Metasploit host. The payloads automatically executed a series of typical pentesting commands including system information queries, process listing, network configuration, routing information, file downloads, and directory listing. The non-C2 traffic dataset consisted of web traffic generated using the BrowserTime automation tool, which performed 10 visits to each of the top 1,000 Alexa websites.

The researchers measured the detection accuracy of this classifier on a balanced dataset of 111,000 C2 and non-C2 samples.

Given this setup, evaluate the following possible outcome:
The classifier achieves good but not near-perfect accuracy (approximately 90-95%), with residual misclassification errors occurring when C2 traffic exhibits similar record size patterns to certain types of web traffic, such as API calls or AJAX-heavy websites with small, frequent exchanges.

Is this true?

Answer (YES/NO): NO